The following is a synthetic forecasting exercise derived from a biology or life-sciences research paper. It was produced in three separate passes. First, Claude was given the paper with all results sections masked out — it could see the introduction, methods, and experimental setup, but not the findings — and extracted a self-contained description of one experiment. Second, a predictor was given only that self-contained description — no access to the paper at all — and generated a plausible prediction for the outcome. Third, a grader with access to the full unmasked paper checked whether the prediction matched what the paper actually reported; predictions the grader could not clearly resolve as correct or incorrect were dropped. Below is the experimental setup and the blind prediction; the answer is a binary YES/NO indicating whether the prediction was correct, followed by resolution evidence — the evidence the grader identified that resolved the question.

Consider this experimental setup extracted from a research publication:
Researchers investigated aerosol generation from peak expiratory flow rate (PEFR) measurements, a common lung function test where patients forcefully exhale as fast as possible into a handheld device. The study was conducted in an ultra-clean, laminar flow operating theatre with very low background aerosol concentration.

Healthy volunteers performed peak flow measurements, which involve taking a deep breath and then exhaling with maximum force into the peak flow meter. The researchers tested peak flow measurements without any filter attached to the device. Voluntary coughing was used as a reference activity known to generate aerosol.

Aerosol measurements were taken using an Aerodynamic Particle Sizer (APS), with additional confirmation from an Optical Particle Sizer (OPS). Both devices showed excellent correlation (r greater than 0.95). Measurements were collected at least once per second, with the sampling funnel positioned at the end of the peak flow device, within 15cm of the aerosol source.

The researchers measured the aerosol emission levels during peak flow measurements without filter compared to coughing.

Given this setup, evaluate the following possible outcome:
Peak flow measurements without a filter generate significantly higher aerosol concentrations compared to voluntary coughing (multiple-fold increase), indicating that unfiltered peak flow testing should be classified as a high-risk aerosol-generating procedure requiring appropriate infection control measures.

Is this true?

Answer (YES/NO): NO